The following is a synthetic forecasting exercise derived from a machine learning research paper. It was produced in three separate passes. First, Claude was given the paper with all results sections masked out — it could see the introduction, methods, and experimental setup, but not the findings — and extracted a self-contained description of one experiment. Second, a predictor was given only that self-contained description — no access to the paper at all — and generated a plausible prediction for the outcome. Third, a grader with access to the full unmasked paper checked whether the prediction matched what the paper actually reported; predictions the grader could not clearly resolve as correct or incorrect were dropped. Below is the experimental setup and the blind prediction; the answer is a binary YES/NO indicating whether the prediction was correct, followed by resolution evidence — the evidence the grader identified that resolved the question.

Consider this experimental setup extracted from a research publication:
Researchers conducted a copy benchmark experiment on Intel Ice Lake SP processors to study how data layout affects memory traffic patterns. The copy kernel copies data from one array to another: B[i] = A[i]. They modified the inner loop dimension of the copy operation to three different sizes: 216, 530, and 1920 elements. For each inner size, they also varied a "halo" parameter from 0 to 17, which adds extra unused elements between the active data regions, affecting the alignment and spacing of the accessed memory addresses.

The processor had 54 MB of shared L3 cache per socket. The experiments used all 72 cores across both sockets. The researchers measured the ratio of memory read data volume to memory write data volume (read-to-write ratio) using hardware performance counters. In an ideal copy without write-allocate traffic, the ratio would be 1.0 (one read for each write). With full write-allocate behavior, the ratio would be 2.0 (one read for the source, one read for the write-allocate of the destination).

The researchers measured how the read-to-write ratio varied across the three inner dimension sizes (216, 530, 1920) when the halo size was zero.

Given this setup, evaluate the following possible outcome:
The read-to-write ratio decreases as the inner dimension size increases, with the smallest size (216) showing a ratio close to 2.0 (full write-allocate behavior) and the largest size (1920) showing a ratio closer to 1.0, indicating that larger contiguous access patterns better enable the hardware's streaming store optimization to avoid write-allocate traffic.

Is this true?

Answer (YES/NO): NO